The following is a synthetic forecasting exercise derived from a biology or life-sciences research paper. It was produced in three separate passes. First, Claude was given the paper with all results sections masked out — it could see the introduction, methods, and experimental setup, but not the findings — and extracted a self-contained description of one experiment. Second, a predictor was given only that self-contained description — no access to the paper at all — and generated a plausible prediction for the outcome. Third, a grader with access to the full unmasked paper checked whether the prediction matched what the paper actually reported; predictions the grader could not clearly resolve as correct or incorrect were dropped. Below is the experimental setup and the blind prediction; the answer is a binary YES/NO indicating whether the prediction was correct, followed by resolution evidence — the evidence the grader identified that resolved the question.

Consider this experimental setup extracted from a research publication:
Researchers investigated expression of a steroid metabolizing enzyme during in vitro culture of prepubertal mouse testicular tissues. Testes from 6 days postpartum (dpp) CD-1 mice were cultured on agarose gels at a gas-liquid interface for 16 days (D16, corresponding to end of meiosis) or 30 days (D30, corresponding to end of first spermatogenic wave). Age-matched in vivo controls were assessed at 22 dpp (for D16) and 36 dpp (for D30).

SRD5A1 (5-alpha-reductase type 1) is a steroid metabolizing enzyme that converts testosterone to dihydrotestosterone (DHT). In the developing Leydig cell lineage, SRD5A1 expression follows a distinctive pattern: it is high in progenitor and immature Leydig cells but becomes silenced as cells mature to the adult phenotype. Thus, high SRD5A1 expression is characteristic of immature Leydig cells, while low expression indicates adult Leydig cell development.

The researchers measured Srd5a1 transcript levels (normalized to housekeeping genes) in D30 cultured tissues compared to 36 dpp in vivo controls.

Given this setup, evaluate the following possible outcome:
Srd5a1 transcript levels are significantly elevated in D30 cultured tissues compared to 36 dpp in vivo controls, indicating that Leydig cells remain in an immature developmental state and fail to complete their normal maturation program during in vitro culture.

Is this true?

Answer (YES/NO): NO